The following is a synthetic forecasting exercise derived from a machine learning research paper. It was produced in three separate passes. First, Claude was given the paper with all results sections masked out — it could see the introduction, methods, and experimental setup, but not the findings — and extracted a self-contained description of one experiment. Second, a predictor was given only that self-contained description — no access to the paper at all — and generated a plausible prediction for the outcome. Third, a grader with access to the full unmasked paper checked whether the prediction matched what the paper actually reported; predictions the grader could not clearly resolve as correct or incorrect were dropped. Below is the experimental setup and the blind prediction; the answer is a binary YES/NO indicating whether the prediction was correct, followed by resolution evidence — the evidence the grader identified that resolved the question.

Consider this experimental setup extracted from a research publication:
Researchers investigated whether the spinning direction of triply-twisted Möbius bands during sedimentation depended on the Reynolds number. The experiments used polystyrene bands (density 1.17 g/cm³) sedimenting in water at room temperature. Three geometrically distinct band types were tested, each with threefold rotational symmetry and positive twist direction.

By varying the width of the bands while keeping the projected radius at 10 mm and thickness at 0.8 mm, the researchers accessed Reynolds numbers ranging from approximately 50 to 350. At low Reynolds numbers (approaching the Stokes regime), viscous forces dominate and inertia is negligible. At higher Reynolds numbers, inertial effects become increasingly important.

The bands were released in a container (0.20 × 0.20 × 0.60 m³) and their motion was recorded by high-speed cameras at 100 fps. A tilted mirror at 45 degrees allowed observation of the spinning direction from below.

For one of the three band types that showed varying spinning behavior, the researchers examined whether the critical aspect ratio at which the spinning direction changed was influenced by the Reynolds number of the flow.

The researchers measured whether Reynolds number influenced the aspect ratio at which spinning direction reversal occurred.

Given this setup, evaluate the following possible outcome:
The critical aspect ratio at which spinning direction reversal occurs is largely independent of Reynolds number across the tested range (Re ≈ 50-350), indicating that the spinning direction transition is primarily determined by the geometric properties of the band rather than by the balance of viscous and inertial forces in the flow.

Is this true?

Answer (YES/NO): NO